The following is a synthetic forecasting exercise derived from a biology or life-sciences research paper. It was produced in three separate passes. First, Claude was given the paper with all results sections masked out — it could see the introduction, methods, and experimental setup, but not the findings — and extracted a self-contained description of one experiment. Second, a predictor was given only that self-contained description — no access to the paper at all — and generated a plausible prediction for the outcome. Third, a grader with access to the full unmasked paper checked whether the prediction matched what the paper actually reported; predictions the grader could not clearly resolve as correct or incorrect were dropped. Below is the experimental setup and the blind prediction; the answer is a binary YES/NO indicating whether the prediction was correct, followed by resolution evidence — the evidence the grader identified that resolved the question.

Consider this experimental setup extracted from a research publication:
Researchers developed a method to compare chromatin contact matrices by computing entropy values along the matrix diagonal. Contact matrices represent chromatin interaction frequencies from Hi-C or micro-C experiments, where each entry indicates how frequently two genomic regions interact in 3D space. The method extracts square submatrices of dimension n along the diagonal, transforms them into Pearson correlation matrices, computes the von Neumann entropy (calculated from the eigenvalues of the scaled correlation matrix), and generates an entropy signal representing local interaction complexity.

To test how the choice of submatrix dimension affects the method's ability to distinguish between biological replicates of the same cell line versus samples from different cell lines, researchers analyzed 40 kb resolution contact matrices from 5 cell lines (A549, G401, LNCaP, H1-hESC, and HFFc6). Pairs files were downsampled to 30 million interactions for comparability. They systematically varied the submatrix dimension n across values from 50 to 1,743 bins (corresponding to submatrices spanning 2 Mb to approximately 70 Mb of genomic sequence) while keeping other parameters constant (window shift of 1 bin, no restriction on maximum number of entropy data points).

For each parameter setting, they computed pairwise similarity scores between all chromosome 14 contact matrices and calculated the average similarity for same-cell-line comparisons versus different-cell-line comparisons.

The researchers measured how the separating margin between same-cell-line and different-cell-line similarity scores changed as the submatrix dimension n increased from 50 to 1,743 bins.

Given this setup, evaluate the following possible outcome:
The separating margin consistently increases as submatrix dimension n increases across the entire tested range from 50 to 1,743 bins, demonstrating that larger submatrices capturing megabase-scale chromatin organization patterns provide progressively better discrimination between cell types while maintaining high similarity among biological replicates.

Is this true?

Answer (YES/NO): NO